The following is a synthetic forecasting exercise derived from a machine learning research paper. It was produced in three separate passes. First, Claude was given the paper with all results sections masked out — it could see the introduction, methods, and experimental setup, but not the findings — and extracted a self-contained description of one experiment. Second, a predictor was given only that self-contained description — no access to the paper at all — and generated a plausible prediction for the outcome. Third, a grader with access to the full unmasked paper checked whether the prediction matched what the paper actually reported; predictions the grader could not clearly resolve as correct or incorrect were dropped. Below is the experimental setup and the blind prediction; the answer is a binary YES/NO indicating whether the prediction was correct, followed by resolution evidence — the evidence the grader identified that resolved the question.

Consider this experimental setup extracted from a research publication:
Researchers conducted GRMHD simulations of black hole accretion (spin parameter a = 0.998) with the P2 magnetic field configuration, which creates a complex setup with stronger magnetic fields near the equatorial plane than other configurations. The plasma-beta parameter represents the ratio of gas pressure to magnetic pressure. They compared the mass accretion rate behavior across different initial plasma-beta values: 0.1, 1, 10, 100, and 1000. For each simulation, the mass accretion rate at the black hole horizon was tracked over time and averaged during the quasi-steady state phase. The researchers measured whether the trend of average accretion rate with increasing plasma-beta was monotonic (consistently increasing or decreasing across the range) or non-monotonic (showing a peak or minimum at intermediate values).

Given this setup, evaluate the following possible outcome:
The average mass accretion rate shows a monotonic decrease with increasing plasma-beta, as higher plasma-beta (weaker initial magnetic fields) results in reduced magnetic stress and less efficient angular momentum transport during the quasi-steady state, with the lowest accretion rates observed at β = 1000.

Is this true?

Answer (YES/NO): NO